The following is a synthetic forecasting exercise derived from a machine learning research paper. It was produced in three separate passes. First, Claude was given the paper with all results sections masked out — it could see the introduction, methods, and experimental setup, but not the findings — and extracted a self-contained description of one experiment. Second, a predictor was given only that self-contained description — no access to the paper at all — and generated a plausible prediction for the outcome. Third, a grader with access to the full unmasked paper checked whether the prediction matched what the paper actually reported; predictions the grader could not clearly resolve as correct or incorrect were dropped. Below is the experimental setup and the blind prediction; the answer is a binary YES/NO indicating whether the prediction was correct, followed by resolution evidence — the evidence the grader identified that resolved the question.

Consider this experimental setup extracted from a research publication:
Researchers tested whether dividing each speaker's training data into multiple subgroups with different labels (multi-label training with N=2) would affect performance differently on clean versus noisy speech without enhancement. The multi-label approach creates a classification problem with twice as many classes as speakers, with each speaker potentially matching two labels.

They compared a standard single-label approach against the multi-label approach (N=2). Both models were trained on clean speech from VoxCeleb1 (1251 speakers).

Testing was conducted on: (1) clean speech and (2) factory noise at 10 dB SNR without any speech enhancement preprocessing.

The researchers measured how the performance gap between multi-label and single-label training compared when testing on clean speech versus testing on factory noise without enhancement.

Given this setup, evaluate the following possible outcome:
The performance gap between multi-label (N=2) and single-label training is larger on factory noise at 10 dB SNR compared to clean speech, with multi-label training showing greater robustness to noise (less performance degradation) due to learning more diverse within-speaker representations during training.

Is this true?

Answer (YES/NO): NO